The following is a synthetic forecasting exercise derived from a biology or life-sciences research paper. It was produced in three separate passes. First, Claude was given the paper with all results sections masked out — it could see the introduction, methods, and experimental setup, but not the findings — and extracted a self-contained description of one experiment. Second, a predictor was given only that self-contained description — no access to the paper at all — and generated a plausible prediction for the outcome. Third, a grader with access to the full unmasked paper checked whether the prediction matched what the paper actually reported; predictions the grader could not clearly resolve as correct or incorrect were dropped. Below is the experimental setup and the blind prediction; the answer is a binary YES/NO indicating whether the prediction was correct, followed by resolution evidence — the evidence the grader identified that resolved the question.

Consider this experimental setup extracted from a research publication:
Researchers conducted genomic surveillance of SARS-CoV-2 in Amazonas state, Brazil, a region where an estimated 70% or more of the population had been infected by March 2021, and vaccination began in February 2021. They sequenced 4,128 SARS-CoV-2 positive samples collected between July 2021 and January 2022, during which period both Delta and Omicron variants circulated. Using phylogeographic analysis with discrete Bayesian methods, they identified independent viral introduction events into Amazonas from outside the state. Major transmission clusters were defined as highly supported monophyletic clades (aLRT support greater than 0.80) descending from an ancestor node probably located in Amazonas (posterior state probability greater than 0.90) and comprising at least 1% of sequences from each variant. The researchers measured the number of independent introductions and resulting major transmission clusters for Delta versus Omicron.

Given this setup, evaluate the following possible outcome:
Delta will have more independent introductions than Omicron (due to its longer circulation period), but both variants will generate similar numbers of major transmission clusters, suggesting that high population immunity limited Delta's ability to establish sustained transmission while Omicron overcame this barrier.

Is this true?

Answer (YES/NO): NO